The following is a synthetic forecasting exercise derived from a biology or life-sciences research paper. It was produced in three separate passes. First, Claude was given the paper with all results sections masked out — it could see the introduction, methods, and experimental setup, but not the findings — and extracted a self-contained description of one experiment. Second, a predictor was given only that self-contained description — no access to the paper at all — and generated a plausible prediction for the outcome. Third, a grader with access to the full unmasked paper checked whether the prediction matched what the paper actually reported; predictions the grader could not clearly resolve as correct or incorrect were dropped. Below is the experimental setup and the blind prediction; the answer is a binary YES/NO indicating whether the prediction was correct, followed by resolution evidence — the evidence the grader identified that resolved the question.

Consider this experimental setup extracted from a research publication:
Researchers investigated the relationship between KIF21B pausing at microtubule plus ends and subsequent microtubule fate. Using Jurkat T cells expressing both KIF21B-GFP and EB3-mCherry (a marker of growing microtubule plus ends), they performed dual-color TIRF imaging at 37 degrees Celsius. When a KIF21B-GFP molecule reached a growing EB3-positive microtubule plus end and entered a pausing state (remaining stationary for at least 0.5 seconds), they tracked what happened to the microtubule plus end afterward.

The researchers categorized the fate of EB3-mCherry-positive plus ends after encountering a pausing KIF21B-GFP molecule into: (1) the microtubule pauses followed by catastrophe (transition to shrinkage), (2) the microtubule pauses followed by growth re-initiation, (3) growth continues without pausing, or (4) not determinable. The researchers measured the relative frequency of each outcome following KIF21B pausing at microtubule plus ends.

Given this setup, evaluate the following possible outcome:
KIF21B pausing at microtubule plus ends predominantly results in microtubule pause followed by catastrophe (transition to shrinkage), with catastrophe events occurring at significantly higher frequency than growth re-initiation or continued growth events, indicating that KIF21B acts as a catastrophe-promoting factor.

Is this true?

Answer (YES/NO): YES